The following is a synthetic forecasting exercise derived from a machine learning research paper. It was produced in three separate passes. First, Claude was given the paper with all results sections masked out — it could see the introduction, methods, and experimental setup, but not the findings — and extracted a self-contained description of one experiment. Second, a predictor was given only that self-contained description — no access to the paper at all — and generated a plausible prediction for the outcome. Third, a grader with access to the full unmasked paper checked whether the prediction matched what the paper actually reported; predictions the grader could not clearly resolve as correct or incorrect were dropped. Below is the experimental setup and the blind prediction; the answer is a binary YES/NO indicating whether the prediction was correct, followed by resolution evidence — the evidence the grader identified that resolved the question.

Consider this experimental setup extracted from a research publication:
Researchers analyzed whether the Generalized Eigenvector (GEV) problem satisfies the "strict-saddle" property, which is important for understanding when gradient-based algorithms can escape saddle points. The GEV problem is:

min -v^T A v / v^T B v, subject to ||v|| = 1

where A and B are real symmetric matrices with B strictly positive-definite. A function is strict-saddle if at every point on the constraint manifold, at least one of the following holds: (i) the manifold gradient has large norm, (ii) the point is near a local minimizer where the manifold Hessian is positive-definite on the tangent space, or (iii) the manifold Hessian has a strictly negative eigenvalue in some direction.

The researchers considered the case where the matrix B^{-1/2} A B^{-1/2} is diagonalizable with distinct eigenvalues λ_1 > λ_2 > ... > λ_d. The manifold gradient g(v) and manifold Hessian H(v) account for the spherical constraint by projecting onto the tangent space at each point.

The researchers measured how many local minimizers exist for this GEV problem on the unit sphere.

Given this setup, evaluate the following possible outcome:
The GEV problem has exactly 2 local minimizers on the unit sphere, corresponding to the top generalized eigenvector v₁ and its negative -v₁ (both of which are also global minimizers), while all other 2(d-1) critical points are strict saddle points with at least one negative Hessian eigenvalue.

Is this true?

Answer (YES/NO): NO